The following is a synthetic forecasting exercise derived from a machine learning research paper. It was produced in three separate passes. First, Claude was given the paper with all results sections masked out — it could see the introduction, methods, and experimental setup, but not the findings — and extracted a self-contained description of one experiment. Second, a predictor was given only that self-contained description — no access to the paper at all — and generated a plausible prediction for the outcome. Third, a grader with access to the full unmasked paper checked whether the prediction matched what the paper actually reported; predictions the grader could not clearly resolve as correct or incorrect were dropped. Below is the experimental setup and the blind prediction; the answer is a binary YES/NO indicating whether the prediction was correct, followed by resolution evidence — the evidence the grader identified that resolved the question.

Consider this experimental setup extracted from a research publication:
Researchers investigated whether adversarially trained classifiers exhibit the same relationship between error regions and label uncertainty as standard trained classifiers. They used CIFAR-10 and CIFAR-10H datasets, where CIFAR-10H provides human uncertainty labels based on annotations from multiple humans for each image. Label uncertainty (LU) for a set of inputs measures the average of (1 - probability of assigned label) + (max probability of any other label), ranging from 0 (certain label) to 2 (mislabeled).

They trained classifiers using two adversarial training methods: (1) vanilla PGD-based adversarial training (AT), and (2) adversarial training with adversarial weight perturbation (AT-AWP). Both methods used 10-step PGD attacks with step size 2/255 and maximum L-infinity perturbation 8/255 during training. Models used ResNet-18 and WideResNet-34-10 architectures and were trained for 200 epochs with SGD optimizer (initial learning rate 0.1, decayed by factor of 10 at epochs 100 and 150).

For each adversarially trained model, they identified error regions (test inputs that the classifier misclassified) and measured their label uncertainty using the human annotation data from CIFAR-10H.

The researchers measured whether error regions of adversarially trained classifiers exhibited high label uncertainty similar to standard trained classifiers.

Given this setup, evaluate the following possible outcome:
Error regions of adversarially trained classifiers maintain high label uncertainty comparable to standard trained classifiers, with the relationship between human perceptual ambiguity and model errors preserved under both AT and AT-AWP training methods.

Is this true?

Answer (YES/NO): YES